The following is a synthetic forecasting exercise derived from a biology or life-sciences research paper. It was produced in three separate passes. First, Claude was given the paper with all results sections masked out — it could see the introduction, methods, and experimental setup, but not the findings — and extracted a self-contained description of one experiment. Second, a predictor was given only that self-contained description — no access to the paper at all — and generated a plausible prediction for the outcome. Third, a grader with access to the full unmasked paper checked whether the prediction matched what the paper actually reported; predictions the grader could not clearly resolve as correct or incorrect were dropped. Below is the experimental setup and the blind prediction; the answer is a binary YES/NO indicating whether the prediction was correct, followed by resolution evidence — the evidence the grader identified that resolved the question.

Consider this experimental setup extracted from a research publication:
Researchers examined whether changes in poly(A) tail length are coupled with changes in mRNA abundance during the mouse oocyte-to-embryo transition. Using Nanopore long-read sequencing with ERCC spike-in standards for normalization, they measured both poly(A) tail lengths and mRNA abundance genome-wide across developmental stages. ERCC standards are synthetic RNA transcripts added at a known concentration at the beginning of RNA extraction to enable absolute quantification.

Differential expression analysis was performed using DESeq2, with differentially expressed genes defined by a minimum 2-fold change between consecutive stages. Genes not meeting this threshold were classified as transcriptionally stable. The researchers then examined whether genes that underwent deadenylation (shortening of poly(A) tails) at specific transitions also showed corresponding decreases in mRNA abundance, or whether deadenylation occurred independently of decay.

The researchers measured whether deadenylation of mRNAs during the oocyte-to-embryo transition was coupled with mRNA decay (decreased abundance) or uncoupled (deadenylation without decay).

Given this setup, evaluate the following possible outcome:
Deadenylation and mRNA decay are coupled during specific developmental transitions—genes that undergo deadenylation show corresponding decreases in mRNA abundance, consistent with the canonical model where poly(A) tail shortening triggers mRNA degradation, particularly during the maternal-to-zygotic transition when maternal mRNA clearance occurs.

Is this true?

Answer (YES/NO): NO